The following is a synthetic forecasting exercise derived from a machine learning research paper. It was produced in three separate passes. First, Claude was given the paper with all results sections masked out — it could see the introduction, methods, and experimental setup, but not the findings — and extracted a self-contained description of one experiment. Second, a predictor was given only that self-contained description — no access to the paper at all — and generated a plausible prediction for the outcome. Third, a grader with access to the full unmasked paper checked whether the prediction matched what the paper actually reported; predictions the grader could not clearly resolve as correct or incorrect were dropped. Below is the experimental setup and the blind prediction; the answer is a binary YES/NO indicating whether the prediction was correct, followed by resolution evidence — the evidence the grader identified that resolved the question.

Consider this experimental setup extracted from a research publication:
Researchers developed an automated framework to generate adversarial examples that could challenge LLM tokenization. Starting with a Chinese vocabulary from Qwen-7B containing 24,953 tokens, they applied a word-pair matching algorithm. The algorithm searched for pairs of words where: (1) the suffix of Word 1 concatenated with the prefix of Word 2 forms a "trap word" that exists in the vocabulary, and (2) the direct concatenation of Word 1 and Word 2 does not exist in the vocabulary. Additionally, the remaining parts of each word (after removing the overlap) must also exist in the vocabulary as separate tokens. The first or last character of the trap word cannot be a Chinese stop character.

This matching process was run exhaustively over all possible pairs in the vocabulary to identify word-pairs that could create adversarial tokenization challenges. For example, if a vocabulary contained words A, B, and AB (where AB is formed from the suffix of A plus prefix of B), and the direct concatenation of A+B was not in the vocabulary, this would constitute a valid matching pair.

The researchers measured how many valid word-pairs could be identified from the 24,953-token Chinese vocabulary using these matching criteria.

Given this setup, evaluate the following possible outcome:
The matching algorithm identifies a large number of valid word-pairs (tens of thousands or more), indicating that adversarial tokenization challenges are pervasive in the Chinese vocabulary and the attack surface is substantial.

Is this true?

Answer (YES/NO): YES